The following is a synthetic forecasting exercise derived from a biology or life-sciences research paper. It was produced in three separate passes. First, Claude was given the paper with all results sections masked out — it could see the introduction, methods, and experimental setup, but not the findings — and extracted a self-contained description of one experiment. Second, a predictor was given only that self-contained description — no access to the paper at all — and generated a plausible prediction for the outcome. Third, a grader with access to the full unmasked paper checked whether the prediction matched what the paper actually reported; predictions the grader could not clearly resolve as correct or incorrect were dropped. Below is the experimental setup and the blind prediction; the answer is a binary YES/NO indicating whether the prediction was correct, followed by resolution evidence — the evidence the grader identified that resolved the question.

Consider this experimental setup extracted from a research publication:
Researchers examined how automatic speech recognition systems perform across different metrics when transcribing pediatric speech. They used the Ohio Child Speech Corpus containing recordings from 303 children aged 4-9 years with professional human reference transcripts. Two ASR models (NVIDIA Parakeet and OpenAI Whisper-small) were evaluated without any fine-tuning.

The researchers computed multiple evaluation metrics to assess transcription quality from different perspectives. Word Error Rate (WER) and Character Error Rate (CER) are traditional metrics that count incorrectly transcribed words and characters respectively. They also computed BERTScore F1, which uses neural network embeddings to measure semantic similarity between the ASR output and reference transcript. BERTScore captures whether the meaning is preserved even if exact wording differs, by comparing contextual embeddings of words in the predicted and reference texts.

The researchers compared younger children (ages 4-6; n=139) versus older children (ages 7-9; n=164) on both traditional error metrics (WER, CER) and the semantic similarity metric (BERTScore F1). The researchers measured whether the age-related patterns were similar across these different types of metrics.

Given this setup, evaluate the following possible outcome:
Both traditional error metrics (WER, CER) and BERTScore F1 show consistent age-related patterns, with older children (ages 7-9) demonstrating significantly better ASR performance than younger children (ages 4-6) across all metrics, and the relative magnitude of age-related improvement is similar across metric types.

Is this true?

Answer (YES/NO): NO